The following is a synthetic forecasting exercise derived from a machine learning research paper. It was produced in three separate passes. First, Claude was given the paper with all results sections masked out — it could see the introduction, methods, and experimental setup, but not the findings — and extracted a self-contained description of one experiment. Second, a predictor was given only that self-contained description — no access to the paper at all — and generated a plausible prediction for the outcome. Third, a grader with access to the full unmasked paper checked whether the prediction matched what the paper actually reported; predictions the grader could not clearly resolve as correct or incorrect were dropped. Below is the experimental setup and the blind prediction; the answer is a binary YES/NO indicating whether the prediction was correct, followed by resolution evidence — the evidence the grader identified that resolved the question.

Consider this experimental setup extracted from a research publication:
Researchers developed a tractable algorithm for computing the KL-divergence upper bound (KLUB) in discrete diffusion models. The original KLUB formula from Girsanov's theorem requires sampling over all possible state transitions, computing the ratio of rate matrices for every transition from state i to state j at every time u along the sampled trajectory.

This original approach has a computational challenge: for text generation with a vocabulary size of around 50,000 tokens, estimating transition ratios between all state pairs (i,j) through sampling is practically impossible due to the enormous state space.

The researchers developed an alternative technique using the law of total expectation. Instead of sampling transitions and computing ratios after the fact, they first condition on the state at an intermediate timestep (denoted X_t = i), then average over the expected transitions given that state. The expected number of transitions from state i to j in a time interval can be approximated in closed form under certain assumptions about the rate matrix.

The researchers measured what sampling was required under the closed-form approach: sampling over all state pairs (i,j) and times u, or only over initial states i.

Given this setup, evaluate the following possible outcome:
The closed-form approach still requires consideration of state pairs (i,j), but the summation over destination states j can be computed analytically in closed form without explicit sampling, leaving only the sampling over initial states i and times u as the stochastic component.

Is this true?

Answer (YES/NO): NO